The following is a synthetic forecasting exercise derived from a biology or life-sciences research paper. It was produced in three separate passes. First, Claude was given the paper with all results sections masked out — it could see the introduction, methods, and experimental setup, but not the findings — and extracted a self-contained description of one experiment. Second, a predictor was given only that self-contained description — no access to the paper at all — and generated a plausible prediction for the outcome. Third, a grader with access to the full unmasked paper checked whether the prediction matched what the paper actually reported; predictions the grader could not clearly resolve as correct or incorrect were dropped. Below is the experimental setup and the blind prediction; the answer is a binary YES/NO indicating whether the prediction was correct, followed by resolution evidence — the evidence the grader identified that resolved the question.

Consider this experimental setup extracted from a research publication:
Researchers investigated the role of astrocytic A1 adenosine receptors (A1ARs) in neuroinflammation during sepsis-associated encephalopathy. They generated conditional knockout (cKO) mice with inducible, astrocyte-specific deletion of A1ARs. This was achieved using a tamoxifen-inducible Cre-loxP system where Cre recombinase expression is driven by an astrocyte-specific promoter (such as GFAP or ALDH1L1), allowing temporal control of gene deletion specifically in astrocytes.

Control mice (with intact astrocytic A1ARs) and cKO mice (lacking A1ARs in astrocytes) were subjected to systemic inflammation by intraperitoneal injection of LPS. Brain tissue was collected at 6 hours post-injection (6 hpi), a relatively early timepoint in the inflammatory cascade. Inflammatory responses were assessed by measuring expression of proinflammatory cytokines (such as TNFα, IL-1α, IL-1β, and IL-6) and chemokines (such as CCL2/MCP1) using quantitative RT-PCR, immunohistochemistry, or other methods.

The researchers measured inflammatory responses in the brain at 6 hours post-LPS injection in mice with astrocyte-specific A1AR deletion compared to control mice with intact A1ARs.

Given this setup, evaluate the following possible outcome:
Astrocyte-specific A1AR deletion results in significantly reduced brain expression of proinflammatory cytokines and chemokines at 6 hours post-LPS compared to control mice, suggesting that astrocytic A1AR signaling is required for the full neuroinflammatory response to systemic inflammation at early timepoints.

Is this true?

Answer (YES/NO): YES